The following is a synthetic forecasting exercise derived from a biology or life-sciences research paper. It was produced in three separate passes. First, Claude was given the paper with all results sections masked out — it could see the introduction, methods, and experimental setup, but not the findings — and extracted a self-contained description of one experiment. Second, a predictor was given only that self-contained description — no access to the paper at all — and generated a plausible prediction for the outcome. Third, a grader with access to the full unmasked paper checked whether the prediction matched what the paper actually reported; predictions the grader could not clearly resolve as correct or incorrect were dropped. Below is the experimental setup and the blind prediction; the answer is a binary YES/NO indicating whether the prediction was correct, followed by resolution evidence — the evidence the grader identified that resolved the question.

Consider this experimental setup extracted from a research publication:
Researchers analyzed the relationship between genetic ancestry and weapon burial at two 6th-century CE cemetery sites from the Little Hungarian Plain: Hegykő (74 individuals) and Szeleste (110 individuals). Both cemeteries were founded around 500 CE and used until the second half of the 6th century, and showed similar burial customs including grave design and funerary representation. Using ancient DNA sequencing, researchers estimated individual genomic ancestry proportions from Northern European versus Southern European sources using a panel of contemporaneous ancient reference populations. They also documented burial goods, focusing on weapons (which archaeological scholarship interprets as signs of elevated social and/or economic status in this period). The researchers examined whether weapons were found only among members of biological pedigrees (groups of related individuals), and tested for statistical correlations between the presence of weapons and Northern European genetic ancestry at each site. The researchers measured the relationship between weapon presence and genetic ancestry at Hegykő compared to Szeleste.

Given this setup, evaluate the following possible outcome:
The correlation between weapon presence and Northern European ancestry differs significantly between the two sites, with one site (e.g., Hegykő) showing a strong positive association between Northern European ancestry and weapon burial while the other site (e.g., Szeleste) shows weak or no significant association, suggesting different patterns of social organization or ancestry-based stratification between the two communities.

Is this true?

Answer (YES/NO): YES